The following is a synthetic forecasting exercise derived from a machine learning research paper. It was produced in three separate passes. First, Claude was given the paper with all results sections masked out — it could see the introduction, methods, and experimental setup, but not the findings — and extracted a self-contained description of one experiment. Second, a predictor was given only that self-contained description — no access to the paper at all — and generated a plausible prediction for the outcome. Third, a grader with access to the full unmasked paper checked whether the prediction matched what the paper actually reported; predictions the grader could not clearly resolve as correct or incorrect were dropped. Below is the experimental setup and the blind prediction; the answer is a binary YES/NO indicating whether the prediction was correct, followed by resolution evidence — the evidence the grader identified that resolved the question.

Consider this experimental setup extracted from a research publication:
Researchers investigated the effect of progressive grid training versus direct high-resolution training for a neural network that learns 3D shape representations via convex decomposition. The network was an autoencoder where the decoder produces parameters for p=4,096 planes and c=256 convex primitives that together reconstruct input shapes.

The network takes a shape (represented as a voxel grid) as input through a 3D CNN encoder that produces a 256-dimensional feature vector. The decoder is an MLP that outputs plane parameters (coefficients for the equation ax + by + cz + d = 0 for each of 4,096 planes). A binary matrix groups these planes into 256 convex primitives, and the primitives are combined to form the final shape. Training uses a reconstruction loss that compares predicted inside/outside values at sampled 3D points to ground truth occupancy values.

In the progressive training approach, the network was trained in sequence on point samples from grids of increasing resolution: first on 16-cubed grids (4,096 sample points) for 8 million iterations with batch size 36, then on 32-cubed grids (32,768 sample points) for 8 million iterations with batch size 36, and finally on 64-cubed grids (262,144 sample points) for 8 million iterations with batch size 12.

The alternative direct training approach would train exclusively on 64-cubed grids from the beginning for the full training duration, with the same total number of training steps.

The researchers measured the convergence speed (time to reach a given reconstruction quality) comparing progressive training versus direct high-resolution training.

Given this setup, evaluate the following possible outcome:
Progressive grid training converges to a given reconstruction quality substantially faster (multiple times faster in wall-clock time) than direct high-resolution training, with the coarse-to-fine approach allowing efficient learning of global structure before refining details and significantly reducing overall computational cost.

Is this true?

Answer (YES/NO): YES